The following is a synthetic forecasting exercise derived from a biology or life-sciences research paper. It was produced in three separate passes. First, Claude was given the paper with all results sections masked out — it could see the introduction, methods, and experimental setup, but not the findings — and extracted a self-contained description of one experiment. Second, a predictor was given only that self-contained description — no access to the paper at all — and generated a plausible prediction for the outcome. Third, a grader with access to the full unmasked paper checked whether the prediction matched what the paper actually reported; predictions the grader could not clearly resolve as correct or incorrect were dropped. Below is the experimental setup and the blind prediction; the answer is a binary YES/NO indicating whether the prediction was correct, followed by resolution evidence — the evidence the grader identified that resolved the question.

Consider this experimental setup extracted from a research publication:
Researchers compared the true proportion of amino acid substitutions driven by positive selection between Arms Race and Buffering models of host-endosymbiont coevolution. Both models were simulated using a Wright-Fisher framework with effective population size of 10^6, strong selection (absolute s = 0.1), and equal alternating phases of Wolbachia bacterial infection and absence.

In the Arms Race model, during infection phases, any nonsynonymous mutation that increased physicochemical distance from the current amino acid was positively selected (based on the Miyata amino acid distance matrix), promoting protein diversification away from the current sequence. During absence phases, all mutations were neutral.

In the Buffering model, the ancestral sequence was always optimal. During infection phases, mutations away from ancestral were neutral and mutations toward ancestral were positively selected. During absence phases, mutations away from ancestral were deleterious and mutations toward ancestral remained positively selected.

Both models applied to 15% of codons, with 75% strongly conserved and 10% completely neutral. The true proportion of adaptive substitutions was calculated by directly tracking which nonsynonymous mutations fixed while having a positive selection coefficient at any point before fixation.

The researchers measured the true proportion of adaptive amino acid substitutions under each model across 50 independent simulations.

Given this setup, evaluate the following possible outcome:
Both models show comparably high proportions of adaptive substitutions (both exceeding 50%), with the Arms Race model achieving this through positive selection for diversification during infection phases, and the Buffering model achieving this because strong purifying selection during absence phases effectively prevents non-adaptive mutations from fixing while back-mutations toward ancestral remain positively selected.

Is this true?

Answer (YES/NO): NO